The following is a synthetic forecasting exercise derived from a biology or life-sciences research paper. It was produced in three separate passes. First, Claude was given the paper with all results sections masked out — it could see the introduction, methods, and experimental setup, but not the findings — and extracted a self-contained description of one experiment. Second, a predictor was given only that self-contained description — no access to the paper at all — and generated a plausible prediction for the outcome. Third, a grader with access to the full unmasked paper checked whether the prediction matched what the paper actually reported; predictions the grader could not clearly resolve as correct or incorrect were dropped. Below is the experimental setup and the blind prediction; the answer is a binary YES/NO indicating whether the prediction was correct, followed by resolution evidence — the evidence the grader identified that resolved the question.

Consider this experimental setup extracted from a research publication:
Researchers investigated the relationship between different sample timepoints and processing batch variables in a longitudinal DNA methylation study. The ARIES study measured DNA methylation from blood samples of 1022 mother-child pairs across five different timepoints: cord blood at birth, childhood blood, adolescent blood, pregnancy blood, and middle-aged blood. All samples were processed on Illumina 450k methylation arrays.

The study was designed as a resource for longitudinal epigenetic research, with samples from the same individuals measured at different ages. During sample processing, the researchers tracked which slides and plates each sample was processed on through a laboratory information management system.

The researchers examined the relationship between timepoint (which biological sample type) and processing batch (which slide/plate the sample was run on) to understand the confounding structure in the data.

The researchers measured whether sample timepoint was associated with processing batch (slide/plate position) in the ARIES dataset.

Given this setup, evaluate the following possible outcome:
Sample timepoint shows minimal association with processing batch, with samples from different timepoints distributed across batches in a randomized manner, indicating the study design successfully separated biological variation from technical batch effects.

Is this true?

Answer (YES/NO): NO